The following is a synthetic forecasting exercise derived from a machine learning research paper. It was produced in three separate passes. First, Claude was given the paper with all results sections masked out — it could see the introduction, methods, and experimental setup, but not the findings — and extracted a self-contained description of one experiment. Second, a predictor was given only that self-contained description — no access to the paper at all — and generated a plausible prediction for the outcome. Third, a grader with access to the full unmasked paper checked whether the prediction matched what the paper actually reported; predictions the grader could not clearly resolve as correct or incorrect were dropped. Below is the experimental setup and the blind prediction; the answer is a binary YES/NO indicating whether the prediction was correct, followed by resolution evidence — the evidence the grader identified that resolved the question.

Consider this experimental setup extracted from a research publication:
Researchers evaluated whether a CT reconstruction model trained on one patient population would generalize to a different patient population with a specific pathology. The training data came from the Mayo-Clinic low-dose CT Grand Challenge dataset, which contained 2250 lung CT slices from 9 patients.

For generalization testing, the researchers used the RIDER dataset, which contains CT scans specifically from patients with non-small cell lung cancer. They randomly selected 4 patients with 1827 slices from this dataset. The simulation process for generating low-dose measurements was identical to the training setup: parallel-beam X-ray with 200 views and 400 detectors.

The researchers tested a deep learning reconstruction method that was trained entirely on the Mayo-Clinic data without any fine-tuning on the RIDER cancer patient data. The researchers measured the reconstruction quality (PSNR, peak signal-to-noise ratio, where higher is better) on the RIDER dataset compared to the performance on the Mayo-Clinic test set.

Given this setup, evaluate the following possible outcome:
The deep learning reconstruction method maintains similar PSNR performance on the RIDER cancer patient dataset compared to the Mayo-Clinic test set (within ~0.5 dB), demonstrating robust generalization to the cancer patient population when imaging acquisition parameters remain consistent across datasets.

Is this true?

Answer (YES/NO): NO